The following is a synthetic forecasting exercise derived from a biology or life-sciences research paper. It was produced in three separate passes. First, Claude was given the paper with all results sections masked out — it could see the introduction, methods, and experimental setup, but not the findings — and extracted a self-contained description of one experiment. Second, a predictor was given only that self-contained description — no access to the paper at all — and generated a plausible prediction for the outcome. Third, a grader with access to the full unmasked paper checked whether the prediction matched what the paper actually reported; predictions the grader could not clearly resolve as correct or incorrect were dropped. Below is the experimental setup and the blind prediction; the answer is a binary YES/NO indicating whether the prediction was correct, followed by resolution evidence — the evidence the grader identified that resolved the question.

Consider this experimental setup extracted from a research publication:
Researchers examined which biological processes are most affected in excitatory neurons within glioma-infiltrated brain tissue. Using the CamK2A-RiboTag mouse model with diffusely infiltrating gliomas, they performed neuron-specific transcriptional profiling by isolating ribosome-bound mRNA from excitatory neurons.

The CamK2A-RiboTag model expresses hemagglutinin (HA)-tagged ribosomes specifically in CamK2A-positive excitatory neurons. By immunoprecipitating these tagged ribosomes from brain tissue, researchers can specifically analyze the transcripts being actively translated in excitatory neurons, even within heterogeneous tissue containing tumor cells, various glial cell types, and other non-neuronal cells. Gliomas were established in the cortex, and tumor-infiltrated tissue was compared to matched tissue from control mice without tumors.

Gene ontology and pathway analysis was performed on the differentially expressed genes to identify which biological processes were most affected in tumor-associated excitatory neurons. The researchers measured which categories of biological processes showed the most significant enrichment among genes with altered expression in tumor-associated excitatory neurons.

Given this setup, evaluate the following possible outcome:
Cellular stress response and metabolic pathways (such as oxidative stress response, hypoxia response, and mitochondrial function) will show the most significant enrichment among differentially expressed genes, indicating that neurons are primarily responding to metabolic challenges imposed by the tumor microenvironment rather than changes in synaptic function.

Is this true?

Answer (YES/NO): NO